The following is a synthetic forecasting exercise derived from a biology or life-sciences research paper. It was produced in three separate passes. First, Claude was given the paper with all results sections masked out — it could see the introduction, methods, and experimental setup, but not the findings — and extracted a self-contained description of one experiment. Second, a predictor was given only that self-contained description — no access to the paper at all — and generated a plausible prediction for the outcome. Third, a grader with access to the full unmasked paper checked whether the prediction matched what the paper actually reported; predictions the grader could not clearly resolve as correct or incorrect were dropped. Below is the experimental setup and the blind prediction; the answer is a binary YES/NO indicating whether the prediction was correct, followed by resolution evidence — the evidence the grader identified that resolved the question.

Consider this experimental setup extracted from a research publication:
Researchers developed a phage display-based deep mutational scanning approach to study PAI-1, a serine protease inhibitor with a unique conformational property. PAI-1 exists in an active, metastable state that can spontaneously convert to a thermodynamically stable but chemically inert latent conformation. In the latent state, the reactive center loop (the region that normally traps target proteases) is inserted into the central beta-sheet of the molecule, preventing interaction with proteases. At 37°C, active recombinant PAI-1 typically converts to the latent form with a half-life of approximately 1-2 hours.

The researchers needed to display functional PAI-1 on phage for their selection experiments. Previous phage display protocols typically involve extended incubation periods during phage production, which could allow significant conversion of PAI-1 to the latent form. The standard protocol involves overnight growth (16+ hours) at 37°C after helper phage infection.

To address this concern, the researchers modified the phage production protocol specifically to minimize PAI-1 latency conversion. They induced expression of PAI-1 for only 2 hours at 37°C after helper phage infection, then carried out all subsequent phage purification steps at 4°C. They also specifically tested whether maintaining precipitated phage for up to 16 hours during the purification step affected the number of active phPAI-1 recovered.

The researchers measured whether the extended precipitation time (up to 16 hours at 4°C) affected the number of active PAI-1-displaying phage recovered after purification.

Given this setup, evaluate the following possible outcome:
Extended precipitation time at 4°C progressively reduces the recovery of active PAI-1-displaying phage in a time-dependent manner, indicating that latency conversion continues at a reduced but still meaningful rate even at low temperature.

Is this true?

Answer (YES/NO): NO